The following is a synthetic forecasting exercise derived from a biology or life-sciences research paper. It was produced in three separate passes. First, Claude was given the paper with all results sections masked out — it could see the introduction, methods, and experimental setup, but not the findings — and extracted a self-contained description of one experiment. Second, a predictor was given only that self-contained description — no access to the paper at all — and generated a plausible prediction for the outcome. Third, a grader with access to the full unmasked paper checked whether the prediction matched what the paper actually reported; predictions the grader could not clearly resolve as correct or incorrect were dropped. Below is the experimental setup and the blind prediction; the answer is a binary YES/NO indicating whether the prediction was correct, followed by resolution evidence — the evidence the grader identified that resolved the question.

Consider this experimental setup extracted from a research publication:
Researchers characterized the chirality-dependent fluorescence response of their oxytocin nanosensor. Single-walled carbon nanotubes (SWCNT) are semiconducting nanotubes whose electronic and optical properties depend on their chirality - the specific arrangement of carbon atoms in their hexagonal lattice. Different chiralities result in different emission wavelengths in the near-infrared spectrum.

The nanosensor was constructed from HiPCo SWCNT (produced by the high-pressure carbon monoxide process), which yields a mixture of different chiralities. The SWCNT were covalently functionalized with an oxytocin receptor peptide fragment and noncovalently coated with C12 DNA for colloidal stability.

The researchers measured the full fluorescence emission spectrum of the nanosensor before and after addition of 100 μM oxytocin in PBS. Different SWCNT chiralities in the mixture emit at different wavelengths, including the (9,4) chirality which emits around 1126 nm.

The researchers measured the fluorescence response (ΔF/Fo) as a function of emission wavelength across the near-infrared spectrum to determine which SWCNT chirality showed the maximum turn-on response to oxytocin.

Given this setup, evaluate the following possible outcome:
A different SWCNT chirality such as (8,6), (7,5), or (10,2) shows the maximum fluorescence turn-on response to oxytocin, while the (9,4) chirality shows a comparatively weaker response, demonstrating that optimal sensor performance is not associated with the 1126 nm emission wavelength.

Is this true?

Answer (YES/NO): NO